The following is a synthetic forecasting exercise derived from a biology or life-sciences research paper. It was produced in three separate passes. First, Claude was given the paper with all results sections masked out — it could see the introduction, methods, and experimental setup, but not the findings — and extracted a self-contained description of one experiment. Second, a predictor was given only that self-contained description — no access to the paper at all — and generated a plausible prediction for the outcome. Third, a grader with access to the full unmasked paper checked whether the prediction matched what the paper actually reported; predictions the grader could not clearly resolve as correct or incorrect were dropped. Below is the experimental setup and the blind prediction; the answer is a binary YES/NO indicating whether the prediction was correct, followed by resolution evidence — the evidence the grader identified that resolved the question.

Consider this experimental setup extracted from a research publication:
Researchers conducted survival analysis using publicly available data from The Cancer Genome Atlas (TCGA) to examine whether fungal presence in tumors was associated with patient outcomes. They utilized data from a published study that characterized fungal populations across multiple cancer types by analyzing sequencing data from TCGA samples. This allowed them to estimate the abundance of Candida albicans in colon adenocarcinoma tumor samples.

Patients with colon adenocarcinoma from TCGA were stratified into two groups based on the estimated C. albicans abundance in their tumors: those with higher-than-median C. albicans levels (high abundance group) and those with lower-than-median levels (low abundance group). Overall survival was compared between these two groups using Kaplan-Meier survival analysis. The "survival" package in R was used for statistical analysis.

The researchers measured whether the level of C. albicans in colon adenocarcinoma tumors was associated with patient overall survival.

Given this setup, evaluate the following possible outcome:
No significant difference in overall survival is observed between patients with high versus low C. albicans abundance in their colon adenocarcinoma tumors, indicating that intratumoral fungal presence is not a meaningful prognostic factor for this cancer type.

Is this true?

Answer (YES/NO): NO